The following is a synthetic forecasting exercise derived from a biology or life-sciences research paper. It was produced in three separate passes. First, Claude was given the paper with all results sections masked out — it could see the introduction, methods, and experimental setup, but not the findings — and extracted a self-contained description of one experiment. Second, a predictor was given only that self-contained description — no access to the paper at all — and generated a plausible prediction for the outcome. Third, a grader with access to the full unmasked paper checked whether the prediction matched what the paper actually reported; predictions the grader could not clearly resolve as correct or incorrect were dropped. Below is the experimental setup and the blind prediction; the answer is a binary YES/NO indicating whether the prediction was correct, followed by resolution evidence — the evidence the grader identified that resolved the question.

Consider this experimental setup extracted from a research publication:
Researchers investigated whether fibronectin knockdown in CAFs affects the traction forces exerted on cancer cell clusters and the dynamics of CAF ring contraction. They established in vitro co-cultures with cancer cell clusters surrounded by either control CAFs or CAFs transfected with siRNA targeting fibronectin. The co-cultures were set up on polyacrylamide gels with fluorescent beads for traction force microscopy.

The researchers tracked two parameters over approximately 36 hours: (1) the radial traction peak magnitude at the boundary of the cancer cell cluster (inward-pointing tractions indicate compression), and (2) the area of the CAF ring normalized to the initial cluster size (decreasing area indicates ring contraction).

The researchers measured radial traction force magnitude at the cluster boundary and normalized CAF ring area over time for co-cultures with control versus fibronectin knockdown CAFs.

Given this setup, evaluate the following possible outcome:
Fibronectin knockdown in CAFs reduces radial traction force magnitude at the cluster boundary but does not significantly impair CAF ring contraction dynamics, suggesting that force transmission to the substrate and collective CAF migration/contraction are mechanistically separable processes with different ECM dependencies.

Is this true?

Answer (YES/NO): NO